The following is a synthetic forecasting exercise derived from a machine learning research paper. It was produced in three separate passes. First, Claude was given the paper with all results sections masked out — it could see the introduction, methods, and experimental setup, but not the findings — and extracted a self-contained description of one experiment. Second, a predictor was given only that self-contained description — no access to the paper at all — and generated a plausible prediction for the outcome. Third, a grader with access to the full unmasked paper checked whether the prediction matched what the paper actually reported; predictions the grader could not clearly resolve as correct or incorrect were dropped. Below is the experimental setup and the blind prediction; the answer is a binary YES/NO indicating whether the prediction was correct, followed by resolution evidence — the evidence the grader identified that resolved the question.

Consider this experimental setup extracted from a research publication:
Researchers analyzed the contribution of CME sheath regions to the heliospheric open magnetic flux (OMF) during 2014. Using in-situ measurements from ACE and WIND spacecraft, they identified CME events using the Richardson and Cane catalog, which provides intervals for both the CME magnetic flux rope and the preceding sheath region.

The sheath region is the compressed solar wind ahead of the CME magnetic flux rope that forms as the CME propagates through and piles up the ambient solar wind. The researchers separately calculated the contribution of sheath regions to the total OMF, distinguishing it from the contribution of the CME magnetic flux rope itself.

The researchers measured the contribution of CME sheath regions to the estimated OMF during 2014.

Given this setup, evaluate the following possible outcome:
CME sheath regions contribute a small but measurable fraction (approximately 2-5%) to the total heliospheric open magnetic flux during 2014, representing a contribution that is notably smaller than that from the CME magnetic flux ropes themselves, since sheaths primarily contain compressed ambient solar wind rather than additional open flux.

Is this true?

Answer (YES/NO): YES